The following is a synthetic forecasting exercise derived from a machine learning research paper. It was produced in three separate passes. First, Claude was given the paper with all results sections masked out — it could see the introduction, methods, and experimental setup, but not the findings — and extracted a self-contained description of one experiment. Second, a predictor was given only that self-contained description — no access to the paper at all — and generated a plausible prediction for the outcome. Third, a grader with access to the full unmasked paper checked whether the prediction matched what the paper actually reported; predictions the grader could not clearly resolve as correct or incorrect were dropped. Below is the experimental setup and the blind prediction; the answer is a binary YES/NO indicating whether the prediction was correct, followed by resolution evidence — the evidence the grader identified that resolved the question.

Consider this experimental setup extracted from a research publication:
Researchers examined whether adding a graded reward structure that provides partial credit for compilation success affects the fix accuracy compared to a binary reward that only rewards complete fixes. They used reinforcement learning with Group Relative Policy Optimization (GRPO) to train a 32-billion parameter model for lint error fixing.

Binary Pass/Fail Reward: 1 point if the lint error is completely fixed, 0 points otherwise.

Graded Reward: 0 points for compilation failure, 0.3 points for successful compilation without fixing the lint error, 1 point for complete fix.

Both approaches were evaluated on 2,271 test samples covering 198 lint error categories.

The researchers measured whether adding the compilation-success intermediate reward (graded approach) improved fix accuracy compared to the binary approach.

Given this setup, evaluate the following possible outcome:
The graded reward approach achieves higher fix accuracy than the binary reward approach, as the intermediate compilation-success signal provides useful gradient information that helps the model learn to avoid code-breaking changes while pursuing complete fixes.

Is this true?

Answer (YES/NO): YES